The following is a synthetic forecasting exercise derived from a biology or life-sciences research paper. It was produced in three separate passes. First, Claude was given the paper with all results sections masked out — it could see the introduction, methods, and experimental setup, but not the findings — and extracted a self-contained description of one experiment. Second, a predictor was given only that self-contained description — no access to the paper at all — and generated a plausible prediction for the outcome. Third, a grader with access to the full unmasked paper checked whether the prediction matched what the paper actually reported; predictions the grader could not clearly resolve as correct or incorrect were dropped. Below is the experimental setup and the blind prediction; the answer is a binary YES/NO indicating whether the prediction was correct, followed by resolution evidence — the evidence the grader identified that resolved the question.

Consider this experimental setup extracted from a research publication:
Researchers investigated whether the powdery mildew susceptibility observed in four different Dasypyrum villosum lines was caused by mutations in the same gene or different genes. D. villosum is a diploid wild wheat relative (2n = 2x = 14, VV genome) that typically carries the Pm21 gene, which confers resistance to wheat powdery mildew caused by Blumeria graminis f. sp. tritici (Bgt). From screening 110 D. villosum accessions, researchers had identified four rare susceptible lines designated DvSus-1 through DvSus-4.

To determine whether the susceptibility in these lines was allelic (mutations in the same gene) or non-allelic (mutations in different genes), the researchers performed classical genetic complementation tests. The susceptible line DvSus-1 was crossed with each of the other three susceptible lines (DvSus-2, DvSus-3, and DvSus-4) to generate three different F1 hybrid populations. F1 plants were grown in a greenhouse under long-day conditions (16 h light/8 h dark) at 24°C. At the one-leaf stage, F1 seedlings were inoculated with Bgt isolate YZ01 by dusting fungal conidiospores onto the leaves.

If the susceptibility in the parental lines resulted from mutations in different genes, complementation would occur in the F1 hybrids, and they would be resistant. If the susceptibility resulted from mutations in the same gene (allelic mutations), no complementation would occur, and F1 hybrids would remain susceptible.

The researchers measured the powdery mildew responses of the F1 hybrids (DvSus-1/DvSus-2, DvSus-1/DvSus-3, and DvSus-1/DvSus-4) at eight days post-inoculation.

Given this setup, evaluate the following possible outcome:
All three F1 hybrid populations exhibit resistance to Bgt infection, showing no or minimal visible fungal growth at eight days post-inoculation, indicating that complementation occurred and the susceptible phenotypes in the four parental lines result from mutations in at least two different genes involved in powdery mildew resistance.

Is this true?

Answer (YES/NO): NO